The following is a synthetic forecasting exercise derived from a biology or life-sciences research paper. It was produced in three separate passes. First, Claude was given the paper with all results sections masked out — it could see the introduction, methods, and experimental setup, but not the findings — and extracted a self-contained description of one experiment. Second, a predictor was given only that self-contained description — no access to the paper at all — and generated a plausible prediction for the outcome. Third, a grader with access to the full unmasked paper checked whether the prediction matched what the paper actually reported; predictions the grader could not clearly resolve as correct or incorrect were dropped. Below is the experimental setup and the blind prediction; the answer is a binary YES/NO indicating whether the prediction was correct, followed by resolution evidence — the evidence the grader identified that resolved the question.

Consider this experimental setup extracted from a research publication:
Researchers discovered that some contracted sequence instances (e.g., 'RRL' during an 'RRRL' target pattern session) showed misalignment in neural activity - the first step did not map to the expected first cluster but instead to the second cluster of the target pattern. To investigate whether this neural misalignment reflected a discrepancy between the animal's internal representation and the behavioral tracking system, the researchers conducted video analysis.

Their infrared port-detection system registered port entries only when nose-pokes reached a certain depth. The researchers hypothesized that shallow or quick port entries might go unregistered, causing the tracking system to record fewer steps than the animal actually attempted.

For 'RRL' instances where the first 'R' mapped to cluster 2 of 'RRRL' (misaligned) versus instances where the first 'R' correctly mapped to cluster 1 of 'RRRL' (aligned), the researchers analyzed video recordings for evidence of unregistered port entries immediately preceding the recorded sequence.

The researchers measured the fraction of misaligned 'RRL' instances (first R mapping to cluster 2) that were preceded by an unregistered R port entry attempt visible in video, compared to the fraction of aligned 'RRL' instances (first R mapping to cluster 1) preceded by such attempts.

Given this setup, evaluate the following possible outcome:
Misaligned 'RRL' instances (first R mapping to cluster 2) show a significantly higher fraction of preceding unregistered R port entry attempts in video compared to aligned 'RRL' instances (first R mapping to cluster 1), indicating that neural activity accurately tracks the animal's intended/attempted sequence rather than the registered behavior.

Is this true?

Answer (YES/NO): YES